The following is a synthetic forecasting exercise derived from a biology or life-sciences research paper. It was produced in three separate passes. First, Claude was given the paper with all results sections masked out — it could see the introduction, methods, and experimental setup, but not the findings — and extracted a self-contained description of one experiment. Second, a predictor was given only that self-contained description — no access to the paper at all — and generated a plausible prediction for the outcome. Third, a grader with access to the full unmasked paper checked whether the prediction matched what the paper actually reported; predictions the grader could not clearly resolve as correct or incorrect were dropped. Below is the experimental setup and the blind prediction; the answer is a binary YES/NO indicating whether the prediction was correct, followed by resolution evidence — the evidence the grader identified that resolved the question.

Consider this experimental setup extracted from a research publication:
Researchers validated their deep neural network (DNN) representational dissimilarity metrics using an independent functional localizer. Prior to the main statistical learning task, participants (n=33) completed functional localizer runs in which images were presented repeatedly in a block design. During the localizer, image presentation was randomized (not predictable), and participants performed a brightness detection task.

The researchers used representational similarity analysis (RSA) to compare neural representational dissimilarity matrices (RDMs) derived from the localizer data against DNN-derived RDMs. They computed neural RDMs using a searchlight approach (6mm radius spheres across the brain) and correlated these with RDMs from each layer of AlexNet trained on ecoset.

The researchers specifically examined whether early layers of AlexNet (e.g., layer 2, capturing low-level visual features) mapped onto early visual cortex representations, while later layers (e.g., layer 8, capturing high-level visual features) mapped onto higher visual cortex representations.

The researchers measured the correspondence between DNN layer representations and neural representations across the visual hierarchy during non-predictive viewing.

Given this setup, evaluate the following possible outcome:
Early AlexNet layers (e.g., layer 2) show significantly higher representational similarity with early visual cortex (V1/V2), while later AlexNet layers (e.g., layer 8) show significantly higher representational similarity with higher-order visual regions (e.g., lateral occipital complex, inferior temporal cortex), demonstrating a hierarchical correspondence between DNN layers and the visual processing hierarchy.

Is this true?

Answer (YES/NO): NO